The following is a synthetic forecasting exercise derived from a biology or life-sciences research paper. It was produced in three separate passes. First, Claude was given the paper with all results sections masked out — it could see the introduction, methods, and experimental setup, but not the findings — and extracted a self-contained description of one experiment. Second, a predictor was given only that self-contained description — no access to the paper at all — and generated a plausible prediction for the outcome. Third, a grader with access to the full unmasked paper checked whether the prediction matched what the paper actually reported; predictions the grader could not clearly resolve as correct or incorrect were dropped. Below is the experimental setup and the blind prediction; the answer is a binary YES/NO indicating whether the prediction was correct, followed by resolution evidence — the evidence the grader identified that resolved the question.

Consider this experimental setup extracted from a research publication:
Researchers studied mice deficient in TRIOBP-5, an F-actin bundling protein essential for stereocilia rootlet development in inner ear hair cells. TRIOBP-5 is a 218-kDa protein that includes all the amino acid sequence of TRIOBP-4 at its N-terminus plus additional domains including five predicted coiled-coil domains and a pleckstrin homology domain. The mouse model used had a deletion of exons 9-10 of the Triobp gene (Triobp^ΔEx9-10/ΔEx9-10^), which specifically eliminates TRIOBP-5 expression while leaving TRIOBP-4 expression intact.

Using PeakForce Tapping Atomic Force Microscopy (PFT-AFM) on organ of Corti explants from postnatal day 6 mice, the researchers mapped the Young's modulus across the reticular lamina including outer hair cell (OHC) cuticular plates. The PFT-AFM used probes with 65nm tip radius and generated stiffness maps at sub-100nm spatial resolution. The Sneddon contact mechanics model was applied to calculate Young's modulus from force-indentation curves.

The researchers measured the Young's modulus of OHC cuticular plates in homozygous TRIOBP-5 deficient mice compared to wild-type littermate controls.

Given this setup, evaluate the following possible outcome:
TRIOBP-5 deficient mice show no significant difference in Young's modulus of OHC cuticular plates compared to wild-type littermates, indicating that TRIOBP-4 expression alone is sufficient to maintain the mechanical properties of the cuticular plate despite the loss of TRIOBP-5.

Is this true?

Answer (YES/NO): NO